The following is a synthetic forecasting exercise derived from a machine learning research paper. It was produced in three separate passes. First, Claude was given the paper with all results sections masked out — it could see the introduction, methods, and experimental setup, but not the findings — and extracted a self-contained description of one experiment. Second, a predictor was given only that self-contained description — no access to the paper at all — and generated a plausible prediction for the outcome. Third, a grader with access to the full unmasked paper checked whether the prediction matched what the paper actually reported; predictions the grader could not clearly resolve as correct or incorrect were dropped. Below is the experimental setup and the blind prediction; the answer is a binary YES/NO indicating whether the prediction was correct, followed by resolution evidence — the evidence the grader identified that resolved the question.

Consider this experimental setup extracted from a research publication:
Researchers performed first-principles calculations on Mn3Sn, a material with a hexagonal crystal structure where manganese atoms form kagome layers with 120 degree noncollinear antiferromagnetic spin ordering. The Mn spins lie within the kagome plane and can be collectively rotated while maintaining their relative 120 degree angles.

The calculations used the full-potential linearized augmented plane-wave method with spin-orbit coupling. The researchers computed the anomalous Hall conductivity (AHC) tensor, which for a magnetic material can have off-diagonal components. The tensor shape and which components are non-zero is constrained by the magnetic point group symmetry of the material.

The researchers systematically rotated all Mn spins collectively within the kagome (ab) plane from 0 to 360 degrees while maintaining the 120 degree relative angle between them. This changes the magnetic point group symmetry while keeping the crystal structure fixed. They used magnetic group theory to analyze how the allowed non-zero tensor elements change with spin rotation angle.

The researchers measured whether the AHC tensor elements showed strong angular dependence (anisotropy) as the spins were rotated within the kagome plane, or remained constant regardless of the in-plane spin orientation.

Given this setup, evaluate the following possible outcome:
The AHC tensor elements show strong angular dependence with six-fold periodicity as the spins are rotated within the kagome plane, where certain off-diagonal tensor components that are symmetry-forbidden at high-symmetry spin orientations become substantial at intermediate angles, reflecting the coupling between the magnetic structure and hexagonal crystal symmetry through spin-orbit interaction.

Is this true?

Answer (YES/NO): NO